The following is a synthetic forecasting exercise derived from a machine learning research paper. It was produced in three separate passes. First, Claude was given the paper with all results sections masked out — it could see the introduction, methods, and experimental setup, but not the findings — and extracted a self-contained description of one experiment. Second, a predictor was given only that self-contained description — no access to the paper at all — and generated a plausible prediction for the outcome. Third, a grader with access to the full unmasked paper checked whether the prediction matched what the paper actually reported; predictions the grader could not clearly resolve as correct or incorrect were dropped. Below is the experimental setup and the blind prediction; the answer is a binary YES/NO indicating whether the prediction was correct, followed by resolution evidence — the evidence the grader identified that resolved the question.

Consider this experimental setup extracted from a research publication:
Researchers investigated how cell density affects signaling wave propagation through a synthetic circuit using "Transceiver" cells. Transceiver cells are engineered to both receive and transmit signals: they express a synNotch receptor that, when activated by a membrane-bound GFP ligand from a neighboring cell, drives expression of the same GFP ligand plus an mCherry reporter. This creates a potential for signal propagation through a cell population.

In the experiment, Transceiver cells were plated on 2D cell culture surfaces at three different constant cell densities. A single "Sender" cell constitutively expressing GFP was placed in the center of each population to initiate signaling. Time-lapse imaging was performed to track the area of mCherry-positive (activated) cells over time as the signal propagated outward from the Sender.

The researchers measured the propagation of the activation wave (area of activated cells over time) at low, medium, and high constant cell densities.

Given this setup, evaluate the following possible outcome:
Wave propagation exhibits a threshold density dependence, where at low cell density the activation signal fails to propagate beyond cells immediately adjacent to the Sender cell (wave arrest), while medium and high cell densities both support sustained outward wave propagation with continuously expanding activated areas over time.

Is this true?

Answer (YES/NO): NO